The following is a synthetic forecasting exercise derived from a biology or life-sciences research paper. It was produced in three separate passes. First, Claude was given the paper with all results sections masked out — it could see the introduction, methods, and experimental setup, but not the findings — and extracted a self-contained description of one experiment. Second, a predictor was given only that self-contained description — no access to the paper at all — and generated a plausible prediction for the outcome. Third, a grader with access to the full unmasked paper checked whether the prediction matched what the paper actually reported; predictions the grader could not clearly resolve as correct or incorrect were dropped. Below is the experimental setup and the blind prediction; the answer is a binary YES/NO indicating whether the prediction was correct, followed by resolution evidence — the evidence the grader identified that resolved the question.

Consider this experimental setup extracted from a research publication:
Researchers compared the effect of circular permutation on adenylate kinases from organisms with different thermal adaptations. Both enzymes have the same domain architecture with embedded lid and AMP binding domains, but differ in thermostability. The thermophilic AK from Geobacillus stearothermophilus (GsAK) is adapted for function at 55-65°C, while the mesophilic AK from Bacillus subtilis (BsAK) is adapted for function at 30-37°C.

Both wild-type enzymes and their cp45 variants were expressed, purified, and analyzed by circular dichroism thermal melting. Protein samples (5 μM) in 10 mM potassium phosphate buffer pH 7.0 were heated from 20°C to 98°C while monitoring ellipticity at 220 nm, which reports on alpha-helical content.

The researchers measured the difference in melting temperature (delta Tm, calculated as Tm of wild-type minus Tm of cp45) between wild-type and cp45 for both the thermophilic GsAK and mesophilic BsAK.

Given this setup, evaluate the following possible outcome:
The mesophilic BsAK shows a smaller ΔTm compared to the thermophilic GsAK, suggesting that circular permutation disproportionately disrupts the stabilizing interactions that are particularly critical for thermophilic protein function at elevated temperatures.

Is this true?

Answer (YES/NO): NO